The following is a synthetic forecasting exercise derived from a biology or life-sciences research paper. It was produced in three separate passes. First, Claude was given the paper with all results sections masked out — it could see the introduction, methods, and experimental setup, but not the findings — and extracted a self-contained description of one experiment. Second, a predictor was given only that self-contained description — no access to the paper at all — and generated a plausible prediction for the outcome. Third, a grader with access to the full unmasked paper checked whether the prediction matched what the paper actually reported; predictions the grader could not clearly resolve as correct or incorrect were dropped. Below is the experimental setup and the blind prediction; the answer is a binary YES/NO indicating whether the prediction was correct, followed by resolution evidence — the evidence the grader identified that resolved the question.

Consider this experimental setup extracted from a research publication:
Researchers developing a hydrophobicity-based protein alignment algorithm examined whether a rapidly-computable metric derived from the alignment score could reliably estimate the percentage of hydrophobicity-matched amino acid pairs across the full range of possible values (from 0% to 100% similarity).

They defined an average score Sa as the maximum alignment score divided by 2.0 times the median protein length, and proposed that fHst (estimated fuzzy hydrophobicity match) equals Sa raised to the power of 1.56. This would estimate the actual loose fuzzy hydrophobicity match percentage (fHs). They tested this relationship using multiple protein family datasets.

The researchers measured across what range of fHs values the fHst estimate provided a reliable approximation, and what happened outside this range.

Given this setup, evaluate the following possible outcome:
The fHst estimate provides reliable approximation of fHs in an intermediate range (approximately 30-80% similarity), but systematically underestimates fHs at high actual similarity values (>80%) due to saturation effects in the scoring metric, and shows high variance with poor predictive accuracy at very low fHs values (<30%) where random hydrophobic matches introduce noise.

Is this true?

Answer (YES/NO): NO